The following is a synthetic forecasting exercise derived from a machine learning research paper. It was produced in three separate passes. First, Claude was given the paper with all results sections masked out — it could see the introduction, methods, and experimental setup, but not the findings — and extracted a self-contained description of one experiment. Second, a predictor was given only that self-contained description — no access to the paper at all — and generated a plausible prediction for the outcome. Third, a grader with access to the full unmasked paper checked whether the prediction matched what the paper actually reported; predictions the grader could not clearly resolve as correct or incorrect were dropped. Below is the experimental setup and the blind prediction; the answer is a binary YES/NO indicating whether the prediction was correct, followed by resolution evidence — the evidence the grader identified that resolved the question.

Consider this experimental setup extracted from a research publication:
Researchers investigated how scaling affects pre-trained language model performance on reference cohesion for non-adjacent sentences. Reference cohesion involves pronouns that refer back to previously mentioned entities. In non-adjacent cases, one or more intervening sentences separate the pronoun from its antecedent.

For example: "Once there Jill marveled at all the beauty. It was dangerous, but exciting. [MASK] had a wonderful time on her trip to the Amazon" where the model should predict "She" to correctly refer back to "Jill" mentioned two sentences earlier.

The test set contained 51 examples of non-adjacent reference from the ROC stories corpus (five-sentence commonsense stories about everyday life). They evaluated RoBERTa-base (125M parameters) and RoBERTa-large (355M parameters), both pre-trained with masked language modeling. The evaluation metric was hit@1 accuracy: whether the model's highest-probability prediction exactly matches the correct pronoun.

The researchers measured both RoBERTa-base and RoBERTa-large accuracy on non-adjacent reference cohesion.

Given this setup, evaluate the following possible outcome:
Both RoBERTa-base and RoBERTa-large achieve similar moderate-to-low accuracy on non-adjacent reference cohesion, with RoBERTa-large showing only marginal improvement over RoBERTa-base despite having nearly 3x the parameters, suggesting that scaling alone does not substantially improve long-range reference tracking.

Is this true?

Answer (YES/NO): NO